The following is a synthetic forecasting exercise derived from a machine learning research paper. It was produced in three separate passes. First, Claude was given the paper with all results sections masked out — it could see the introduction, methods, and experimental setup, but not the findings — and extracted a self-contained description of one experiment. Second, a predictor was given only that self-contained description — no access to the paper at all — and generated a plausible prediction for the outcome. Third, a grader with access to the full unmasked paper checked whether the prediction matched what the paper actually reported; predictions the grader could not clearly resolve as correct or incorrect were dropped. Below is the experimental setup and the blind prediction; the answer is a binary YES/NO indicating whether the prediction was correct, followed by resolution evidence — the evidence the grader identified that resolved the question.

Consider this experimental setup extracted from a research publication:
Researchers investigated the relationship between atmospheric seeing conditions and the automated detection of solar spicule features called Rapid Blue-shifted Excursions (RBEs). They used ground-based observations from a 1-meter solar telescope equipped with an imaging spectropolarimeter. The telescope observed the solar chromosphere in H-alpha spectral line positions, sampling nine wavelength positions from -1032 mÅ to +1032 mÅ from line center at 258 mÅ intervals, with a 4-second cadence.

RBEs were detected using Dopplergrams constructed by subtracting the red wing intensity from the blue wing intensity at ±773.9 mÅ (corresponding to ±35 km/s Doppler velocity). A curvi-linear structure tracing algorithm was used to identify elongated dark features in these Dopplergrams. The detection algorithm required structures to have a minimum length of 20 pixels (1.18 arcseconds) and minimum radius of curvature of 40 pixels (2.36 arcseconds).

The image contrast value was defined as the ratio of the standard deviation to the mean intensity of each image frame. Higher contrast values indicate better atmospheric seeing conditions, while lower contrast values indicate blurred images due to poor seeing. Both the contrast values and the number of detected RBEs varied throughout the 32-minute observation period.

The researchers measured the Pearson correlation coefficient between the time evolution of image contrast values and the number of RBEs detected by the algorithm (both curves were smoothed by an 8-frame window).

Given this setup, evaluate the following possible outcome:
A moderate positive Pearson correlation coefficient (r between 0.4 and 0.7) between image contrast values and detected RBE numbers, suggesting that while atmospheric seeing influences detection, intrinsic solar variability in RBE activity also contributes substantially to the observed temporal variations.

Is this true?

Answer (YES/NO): NO